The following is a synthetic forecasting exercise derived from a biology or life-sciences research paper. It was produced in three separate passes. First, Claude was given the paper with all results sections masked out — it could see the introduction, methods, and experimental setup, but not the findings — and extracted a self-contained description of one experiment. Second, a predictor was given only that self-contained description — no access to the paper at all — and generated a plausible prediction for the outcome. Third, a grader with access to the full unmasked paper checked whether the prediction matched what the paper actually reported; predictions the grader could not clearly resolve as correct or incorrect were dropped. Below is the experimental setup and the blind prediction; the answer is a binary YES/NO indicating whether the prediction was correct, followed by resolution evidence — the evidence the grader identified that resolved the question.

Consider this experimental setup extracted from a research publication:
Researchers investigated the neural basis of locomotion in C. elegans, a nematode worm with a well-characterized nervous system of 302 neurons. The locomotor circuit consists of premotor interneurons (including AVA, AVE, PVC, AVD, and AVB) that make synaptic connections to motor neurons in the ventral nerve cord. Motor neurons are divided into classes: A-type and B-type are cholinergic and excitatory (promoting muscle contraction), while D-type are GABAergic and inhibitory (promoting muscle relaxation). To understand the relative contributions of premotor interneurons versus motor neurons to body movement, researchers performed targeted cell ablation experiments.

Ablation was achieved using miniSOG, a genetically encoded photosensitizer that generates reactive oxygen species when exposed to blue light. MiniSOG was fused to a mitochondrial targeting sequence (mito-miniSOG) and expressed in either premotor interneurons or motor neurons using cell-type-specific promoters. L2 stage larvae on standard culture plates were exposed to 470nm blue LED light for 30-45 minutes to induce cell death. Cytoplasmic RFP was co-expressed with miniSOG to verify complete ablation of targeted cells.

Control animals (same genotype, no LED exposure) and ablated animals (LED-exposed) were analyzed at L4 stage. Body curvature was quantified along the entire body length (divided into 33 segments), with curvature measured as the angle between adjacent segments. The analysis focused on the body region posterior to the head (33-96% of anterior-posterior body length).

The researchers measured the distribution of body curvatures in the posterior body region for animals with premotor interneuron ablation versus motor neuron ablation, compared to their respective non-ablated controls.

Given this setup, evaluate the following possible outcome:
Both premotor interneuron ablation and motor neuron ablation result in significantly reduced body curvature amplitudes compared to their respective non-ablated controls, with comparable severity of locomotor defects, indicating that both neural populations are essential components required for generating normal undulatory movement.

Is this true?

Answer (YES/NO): NO